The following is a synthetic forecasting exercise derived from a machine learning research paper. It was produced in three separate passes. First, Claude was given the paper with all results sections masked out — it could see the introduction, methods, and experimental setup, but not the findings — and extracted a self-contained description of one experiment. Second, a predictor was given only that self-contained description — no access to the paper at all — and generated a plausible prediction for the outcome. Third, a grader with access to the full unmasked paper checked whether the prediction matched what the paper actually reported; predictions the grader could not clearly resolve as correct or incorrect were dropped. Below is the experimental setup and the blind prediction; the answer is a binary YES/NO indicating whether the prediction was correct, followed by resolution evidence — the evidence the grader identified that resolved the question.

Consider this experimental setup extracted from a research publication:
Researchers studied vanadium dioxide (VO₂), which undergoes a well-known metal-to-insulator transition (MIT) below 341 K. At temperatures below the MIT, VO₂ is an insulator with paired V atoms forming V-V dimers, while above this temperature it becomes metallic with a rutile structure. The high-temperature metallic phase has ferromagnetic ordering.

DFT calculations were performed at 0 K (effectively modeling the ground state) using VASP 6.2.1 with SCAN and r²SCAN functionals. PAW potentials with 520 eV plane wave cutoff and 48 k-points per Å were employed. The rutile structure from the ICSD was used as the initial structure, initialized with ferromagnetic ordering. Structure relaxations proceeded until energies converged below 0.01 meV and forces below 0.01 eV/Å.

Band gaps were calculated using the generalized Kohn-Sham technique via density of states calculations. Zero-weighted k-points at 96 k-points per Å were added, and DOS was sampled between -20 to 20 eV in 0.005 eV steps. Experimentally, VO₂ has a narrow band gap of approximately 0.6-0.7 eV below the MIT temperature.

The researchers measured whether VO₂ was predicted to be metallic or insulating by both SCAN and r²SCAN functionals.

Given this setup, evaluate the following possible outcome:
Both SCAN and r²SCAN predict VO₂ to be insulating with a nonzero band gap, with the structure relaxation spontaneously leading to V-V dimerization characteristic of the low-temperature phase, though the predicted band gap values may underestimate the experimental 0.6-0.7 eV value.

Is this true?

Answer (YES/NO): NO